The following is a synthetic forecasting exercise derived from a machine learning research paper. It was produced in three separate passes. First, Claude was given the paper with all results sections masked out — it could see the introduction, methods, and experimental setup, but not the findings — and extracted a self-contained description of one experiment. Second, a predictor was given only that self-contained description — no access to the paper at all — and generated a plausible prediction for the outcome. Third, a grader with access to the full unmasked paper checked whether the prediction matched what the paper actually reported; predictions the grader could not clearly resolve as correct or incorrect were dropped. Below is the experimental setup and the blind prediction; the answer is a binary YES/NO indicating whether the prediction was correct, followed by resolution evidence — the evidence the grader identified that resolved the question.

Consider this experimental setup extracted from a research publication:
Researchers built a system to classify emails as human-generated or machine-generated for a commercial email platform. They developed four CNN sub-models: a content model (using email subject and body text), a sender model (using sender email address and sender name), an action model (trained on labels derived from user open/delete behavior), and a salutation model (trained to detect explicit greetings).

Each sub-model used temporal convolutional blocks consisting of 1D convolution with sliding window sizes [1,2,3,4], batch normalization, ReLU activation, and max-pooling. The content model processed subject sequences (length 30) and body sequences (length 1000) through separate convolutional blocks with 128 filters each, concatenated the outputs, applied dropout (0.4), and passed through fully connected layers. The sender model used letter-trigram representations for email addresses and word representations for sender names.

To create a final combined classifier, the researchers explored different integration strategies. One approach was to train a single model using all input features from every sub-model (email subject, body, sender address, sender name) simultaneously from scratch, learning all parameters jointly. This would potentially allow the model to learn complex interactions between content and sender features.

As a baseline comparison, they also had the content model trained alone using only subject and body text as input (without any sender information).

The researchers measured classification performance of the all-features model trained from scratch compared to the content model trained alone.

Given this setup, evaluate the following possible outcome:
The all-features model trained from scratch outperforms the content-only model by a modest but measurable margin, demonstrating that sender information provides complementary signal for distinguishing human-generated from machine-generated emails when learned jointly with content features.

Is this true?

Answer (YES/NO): NO